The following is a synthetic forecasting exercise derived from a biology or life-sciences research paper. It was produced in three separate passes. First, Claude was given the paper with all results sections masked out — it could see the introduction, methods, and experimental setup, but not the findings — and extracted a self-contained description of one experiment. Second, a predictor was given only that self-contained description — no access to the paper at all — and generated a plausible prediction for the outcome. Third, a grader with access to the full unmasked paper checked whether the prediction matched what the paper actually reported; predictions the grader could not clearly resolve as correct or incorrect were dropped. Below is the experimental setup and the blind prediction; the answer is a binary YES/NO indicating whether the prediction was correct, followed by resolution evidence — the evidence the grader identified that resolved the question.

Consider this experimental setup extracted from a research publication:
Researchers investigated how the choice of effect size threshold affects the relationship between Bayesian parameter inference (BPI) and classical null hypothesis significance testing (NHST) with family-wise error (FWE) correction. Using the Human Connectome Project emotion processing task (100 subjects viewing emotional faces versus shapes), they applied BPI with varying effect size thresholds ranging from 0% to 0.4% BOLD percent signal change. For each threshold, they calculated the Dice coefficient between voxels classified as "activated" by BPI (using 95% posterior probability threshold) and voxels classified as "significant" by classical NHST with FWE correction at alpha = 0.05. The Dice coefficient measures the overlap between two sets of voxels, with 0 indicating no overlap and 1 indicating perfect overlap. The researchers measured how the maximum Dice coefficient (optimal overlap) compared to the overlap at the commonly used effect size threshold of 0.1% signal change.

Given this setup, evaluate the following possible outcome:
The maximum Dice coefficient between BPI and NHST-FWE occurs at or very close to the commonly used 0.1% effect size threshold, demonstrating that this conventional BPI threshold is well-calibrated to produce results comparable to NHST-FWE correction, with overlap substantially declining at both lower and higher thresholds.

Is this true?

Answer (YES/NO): YES